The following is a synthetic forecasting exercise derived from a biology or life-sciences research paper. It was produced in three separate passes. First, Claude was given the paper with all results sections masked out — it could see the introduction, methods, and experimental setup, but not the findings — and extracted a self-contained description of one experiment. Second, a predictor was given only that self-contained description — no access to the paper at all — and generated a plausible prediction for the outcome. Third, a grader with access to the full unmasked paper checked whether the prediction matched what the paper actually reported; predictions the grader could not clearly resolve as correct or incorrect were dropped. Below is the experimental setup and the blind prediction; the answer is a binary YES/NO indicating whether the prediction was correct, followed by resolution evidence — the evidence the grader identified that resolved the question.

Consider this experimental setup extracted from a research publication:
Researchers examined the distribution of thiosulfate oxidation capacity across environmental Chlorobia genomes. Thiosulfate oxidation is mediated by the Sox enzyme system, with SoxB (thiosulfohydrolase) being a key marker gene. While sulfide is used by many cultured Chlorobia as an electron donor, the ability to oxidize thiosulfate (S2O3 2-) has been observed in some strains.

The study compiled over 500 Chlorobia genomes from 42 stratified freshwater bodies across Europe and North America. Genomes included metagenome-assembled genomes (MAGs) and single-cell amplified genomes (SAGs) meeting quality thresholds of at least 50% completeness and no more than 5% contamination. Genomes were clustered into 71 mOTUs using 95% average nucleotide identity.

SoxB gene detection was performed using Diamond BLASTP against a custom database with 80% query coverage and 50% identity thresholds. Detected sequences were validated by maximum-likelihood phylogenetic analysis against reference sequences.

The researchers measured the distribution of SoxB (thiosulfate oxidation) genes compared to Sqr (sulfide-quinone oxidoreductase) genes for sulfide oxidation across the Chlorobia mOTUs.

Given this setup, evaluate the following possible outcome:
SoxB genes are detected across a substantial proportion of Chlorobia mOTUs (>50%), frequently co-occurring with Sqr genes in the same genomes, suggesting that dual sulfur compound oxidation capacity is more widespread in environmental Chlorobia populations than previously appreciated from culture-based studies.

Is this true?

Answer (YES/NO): NO